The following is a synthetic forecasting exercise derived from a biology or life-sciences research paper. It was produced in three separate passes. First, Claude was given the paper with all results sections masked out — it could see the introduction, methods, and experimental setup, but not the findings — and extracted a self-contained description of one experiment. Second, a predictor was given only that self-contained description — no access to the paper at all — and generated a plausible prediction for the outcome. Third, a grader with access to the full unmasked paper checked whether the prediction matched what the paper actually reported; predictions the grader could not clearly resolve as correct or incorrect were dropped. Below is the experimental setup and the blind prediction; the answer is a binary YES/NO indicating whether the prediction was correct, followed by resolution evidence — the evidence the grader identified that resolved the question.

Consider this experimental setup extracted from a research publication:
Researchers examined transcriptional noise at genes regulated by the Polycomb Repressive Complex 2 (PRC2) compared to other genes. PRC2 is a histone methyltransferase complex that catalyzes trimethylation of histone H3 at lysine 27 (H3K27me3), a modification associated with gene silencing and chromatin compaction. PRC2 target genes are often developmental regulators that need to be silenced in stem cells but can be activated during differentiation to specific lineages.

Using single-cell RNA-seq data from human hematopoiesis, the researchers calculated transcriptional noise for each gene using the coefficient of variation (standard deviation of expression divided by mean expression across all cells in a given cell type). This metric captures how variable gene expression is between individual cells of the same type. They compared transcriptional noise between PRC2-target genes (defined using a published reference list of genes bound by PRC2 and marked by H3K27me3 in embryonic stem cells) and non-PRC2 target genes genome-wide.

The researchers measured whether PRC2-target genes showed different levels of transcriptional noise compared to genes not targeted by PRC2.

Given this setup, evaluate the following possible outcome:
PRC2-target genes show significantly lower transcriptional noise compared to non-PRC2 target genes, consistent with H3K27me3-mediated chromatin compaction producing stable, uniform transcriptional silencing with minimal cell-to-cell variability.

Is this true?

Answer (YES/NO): NO